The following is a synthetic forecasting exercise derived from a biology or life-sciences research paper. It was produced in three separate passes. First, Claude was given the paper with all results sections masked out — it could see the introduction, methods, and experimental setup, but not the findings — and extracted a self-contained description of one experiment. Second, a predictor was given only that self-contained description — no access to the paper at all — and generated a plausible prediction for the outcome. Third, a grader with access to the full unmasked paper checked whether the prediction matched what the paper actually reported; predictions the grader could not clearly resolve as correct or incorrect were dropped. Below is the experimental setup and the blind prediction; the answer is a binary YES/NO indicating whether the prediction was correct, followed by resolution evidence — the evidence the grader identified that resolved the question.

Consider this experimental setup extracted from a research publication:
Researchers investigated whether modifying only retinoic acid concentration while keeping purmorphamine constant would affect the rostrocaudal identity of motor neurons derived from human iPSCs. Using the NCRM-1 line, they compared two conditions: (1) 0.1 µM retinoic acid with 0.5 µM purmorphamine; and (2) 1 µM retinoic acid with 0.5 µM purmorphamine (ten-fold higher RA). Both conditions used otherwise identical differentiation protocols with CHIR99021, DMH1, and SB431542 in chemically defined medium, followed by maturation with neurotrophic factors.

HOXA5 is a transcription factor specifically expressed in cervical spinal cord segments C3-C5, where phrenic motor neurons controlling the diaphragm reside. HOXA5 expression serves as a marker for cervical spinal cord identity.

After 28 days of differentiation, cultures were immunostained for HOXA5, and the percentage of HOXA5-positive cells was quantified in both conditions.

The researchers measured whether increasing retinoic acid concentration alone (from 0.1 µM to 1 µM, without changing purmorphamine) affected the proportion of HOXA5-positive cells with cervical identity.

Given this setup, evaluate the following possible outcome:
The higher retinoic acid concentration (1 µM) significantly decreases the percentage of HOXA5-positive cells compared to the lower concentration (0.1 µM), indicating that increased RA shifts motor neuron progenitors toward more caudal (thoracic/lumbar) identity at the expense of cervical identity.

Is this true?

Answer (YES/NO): NO